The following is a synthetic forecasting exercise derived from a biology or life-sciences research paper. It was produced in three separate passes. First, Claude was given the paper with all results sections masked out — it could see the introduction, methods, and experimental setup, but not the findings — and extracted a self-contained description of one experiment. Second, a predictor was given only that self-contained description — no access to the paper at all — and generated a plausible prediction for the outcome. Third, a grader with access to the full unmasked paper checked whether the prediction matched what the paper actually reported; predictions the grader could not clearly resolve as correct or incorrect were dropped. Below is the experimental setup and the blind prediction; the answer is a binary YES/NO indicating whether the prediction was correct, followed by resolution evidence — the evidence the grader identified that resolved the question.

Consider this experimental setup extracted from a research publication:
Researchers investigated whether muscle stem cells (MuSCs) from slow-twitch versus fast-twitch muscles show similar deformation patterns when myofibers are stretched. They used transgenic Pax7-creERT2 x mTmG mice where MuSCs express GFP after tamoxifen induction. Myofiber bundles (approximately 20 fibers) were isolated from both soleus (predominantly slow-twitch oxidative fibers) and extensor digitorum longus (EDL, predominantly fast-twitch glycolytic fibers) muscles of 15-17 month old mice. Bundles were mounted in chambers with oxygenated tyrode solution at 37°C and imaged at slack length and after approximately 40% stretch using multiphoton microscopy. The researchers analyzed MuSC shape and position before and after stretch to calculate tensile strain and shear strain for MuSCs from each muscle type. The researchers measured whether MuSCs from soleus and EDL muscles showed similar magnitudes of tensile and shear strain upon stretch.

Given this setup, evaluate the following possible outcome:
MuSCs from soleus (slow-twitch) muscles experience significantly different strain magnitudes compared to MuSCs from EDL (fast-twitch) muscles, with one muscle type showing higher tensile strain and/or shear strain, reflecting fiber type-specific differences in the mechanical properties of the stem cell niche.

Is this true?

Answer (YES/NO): NO